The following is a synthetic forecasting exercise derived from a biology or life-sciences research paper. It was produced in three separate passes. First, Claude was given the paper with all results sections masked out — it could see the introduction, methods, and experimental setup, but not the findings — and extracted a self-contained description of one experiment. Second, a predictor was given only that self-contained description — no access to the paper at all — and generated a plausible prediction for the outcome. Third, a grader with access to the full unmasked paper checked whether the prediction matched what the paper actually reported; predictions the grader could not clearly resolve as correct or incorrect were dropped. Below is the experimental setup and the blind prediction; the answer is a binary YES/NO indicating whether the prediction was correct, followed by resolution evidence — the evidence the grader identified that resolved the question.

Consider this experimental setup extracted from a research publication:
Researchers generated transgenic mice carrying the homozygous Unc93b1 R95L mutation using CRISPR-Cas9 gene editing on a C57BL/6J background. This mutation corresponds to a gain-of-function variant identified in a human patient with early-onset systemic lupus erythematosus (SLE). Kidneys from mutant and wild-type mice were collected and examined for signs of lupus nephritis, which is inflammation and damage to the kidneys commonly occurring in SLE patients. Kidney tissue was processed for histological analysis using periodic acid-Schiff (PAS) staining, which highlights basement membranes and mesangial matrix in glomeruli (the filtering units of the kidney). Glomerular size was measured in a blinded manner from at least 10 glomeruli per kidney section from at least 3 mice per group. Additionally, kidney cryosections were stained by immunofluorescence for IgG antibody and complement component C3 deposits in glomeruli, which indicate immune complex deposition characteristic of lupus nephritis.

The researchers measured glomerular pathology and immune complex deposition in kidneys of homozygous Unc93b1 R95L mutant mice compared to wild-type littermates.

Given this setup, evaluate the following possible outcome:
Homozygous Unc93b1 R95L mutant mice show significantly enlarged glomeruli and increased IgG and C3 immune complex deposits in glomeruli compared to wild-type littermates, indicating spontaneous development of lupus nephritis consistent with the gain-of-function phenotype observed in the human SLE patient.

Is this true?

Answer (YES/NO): YES